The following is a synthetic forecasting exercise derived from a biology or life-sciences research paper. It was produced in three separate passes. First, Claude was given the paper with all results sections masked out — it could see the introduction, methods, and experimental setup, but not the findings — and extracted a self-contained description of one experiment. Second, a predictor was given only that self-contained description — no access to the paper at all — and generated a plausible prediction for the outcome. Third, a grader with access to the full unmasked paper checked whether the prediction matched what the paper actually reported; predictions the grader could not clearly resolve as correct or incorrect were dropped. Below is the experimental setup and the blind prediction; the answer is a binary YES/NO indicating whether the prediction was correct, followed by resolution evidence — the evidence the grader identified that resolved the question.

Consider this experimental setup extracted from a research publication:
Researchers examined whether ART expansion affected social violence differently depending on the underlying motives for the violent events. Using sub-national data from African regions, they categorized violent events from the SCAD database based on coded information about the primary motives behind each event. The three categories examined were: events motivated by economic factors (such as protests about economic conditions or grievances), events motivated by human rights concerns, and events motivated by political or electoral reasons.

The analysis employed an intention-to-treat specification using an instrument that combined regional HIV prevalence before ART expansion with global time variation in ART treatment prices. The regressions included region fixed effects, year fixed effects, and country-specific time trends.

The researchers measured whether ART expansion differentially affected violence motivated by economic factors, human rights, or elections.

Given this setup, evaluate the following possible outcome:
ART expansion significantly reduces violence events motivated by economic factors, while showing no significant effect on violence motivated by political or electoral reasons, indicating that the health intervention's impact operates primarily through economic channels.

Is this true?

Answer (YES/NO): NO